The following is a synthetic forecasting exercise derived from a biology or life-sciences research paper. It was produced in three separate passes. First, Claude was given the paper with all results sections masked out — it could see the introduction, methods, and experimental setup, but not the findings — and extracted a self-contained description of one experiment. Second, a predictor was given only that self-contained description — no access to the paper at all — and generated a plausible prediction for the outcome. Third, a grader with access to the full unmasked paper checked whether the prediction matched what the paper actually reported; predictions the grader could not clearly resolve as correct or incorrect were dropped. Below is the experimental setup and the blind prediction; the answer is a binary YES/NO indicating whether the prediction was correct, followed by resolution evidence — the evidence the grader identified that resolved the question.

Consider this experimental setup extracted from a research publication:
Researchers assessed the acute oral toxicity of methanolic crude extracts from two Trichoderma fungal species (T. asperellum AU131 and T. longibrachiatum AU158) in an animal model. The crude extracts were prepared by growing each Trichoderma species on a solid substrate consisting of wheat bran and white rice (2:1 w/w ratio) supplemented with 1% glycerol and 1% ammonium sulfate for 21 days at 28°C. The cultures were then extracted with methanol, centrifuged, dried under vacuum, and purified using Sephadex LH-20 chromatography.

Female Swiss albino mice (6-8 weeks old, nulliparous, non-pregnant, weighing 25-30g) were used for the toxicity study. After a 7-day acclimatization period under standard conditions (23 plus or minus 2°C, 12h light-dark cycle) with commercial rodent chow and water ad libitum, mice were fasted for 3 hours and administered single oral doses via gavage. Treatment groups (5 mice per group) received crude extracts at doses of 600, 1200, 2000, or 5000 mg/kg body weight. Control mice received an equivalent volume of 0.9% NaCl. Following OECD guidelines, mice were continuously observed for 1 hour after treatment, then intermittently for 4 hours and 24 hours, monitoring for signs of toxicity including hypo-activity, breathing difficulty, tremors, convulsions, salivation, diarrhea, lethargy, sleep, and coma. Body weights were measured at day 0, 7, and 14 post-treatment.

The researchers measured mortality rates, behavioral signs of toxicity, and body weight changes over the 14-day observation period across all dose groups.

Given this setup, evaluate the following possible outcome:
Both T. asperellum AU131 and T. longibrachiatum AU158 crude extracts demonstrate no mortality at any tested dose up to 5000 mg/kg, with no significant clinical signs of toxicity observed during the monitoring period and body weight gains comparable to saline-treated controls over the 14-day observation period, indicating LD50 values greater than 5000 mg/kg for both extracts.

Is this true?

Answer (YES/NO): YES